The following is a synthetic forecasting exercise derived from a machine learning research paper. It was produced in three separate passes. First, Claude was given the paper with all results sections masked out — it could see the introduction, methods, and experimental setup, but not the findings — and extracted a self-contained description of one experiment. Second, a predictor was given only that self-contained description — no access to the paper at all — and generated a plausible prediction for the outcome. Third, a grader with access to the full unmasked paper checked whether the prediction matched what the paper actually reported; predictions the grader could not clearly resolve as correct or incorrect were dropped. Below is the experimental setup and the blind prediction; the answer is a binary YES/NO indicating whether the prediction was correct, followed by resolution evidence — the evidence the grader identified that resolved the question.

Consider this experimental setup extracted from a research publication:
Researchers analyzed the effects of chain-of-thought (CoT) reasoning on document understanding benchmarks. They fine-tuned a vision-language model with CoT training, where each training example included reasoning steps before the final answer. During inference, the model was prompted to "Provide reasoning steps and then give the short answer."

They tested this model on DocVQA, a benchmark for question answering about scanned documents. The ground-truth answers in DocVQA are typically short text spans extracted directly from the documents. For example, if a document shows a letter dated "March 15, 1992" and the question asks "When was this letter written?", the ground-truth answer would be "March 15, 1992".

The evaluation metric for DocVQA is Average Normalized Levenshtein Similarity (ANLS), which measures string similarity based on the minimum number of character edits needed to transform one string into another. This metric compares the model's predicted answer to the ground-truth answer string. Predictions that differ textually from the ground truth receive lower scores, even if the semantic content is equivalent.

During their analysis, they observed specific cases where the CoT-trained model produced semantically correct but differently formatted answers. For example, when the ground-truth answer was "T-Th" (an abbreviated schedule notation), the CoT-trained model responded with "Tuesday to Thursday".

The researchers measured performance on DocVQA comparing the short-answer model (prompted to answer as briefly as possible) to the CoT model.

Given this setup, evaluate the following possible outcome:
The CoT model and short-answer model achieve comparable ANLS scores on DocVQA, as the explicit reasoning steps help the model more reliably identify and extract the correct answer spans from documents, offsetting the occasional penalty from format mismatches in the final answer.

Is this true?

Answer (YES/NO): NO